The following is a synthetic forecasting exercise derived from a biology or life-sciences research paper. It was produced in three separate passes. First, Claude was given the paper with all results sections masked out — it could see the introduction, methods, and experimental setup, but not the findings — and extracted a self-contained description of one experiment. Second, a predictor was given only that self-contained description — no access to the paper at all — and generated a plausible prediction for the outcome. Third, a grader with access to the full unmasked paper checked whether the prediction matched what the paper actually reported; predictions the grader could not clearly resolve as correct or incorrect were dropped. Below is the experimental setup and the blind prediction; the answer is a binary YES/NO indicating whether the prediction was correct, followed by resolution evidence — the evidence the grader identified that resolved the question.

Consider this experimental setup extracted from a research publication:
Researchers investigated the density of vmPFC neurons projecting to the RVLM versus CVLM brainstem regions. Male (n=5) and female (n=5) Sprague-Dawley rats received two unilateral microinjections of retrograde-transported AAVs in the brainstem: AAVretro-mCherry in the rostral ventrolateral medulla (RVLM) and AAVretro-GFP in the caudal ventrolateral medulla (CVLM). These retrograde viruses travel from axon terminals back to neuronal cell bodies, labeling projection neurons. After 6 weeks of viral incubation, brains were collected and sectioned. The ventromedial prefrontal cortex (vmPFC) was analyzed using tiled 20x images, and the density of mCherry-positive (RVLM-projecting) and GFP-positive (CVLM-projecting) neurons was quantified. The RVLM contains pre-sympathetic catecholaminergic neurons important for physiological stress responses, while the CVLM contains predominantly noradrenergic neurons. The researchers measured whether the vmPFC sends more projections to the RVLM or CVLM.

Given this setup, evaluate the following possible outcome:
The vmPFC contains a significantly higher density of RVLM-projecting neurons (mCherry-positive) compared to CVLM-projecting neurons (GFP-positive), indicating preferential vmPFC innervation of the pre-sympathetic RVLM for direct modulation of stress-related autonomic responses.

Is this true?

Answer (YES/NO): NO